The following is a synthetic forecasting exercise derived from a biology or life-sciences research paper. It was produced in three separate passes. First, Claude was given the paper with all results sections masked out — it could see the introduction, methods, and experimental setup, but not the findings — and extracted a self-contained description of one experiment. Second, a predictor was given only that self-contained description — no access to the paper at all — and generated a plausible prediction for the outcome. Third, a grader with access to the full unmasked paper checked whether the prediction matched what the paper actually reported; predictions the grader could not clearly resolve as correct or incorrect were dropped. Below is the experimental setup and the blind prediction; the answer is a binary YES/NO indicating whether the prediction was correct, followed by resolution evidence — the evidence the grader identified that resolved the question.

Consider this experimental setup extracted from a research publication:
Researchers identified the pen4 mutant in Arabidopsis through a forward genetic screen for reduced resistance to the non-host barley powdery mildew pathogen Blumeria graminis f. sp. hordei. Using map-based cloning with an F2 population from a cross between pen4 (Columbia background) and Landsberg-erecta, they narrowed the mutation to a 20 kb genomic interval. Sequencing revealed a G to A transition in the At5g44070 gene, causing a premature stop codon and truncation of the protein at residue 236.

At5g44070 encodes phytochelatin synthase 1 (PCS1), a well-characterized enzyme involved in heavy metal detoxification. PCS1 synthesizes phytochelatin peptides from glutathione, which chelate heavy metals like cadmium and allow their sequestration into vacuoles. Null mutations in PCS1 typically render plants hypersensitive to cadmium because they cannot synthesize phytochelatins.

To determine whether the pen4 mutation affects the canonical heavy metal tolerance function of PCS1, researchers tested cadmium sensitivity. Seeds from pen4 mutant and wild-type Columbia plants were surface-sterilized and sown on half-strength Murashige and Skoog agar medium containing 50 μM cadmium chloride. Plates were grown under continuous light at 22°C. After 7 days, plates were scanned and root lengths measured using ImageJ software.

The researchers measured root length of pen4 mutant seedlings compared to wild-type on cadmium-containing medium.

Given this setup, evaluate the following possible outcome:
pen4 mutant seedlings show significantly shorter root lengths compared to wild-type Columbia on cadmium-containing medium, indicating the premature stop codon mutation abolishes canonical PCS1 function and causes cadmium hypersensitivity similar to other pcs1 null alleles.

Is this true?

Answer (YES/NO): YES